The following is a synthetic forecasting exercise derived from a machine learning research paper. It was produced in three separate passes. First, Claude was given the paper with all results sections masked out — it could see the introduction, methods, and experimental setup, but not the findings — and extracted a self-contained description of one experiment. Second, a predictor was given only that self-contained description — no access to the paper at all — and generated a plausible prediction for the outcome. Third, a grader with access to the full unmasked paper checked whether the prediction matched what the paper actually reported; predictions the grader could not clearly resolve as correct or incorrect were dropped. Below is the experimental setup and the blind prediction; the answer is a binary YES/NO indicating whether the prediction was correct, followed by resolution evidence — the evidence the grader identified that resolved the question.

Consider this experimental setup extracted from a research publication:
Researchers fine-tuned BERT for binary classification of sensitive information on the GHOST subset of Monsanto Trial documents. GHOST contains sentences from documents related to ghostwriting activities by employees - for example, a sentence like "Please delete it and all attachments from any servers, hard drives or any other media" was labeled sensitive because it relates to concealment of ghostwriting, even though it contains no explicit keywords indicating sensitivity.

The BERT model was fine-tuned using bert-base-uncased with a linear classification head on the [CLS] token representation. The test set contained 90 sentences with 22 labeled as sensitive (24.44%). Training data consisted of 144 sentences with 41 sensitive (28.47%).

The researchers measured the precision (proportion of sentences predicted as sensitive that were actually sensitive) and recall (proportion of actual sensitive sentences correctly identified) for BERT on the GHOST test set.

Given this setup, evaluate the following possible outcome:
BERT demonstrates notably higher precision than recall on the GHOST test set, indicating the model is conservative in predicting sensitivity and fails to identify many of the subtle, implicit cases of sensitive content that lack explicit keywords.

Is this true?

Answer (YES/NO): YES